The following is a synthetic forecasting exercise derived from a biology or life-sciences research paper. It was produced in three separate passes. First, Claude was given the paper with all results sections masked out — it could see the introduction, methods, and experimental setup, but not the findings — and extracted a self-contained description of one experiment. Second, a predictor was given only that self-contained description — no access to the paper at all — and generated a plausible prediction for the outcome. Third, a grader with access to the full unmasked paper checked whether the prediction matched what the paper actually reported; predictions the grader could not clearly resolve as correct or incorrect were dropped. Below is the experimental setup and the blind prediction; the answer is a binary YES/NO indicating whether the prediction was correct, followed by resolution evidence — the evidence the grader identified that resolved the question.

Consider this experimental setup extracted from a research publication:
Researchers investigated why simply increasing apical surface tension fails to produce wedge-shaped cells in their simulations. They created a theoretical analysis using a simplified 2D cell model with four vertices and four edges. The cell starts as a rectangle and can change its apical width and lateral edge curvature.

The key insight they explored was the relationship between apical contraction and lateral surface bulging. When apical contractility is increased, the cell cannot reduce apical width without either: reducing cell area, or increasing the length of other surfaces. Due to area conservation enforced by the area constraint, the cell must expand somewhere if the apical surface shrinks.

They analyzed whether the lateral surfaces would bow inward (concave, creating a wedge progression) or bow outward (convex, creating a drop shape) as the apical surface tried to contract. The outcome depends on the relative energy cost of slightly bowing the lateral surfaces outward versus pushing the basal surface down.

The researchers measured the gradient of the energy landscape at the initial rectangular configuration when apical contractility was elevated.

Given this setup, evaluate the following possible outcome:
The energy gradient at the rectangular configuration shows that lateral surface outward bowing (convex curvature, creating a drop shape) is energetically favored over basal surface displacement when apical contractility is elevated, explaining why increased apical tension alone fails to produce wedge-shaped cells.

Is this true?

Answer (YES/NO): NO